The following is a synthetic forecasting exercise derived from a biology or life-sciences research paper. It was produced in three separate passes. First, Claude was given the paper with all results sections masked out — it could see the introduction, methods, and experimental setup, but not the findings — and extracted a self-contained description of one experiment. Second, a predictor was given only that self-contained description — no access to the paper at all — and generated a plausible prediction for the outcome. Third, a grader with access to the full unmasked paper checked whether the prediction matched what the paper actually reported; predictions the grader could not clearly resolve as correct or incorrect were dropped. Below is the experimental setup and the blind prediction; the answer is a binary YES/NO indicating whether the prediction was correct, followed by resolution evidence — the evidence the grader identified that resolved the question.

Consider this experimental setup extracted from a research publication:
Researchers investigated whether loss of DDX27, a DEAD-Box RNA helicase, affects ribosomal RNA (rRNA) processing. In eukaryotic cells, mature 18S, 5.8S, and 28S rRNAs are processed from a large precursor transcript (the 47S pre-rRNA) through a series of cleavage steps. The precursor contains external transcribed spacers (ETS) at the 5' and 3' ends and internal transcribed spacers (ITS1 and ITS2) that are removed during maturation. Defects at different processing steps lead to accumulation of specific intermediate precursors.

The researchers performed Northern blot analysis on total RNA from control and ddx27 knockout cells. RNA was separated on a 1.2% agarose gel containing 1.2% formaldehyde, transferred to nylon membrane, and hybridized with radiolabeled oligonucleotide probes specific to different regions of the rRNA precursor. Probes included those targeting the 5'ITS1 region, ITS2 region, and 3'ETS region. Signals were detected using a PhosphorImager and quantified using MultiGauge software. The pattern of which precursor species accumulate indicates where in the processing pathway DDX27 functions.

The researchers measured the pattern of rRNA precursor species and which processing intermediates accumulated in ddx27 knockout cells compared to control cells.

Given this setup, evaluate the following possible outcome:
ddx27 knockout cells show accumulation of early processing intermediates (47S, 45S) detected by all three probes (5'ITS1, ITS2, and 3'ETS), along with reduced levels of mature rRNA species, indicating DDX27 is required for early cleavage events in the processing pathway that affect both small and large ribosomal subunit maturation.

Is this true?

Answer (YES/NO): NO